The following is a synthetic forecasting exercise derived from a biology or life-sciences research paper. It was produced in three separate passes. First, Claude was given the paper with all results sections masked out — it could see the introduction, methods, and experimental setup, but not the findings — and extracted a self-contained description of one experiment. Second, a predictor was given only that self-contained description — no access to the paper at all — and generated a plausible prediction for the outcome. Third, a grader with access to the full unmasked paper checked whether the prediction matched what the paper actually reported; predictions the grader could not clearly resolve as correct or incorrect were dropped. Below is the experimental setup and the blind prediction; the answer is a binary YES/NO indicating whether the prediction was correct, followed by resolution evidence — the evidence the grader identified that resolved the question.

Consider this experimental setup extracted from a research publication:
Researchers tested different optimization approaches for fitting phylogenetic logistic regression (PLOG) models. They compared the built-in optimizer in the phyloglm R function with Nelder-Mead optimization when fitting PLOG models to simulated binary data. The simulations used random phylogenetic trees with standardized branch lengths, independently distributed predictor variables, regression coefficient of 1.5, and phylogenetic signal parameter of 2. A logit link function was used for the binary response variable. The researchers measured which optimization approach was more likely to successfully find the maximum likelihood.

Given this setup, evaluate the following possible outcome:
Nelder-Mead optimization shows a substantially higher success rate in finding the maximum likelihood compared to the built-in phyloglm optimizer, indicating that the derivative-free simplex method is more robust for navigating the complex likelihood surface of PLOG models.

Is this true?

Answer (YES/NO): NO